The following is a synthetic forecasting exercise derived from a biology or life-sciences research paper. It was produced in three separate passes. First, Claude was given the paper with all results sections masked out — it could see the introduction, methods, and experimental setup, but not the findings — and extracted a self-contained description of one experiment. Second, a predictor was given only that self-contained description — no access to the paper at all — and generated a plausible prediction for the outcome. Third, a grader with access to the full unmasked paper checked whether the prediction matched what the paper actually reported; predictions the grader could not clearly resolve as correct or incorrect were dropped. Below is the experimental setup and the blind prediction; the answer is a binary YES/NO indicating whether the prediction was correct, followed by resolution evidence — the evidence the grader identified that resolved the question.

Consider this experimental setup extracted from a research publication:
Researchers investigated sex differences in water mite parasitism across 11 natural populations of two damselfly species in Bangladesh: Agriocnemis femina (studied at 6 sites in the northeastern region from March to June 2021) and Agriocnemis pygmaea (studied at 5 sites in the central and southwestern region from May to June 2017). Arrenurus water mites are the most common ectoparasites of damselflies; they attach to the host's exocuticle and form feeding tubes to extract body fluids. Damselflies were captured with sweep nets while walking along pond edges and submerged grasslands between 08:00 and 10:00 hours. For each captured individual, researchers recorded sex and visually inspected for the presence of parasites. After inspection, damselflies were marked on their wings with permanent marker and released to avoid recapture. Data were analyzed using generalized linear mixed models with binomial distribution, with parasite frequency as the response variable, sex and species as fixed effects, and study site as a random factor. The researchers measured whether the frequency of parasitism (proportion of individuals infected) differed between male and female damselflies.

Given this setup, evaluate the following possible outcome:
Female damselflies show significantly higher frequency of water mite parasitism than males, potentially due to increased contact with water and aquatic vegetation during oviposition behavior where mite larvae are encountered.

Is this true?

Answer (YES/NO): NO